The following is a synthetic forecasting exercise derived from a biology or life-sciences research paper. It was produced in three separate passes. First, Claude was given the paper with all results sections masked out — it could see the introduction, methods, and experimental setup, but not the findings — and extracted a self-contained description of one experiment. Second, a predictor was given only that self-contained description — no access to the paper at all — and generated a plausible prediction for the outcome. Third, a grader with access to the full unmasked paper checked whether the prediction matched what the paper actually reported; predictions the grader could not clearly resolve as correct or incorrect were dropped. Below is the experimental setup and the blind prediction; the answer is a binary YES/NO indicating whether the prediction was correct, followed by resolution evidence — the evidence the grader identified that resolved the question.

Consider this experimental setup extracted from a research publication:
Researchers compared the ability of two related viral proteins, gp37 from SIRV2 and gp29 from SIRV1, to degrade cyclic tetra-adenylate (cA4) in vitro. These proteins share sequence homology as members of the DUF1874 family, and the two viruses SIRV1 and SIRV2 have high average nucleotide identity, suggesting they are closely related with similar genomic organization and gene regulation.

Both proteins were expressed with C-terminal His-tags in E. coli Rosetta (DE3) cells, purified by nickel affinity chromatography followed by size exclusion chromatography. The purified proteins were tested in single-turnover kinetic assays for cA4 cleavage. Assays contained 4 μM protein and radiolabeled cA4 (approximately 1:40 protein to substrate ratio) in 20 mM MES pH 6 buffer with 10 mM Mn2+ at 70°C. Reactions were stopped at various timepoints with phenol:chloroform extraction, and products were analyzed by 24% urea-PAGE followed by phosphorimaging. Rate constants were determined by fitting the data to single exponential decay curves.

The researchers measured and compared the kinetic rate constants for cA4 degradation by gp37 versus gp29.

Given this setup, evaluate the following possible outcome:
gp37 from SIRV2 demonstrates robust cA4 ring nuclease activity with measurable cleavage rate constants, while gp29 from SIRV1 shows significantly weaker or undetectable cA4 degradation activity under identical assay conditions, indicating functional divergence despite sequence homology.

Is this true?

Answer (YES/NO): NO